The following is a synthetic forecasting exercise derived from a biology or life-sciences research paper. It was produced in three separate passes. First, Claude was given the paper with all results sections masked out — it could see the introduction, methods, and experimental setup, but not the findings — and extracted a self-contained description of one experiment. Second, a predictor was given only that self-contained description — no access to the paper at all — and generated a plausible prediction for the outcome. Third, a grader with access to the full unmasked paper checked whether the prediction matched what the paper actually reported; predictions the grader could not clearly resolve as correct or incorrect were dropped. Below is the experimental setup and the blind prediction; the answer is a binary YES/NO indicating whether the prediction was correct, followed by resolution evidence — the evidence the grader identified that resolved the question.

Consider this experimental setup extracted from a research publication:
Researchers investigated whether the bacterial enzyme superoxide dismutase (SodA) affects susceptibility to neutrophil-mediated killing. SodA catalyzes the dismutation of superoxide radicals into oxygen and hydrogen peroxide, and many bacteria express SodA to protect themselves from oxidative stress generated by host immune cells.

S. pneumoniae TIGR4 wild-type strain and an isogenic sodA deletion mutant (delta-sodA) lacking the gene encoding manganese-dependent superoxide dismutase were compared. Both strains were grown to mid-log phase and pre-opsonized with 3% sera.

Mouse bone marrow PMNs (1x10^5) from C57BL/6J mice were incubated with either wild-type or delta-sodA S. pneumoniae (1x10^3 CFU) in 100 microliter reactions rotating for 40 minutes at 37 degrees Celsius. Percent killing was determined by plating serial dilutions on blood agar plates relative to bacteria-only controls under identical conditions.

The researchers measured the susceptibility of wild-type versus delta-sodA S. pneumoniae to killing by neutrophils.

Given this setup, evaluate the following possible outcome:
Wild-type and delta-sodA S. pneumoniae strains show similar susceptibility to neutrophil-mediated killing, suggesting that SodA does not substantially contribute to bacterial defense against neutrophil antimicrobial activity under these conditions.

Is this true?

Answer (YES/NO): NO